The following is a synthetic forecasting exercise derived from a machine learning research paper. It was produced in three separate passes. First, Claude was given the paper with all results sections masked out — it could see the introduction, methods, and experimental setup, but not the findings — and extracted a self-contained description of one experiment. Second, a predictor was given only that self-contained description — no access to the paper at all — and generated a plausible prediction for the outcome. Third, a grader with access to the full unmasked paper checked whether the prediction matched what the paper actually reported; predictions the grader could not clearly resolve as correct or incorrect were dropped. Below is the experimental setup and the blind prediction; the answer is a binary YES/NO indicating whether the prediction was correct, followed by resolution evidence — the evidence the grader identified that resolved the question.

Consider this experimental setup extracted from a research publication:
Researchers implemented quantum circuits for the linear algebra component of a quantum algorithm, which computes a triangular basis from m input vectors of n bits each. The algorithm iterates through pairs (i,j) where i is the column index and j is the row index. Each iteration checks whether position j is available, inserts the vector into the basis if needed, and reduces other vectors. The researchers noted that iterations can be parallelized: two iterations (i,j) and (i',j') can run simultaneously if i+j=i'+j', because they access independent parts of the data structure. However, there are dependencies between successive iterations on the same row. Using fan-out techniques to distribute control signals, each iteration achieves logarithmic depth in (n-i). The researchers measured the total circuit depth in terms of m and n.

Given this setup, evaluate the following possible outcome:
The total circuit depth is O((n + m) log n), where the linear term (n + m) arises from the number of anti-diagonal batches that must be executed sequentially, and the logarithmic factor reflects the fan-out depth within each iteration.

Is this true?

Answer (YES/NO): YES